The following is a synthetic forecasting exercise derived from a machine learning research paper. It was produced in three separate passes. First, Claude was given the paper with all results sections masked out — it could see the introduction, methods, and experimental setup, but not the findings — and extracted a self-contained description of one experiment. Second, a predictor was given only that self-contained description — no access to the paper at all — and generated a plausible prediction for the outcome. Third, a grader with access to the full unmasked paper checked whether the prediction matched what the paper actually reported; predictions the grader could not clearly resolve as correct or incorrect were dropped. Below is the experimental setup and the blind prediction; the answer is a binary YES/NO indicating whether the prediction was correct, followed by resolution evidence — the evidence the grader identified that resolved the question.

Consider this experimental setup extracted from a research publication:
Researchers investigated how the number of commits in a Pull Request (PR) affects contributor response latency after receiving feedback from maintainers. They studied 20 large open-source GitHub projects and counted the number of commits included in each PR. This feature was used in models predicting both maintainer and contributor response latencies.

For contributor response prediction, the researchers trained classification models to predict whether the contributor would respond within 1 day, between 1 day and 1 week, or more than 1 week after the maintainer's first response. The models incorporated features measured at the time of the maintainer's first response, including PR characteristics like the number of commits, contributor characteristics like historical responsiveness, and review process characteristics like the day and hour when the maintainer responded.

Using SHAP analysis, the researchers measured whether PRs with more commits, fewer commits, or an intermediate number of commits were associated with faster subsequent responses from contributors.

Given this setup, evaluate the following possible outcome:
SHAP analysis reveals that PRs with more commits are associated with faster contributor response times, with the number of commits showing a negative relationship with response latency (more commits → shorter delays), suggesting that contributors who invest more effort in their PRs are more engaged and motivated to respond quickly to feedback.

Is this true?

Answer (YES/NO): NO